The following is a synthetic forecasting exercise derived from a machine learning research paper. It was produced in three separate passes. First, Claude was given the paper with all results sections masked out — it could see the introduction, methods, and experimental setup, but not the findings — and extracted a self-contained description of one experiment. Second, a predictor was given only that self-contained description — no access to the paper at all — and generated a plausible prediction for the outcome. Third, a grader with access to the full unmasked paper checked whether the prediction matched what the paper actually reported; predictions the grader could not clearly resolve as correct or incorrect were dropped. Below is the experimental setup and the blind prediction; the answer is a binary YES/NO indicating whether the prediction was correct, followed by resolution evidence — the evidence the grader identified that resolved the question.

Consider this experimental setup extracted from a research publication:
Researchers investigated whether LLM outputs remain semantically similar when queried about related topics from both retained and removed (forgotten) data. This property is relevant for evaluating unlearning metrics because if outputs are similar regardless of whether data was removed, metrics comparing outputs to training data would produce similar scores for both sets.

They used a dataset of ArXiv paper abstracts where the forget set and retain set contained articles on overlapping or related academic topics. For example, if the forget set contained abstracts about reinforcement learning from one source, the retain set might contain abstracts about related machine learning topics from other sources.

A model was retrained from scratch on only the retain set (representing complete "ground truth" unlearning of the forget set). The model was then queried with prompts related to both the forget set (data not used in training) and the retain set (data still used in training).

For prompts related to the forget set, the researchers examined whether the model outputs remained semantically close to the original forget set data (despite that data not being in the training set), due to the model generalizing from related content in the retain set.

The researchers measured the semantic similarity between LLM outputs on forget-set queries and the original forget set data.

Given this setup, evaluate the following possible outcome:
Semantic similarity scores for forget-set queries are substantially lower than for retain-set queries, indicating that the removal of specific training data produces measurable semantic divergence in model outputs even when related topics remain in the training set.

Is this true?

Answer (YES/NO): NO